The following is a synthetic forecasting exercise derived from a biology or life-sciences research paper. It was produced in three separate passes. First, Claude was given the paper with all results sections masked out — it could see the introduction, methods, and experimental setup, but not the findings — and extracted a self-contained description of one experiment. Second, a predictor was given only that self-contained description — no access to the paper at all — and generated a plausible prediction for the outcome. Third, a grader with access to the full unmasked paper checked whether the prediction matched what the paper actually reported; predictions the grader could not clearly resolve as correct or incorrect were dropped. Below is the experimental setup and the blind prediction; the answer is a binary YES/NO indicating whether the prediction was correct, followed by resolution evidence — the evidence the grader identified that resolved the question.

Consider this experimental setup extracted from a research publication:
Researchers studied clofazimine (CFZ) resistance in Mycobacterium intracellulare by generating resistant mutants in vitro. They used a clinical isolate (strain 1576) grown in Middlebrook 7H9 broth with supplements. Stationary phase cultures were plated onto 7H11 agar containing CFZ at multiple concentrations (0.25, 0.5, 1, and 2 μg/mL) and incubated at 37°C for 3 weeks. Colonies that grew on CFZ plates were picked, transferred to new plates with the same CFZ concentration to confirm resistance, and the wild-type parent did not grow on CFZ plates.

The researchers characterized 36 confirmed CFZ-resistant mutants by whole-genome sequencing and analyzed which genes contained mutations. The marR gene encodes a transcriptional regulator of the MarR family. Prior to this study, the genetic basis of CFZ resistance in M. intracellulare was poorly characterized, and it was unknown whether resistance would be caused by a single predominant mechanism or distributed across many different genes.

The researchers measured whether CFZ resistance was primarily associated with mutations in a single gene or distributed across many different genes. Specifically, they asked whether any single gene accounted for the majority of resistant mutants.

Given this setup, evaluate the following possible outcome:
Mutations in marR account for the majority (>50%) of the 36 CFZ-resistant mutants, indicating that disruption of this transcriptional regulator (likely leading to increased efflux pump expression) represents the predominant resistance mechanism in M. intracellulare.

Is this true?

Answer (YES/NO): YES